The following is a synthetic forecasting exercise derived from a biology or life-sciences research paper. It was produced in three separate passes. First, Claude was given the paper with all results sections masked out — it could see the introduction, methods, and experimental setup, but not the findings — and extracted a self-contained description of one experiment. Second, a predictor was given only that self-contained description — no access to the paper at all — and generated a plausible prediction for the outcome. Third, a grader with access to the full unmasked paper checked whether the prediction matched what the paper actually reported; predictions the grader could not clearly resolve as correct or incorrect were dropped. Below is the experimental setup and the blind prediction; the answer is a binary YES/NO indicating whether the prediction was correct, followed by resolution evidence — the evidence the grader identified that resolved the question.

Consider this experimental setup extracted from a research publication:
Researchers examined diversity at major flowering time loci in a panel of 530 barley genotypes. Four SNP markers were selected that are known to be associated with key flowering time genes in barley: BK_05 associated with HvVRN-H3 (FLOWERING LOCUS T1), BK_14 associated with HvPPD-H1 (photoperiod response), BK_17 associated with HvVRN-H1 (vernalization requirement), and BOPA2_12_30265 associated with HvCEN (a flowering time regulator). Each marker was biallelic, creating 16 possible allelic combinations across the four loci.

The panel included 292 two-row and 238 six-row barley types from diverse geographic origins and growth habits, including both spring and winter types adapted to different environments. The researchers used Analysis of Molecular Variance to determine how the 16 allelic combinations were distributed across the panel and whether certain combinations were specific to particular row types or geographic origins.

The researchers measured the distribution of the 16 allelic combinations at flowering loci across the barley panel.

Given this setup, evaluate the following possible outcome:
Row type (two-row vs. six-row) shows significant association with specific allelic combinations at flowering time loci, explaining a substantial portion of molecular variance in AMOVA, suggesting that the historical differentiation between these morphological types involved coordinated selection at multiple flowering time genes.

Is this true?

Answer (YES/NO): NO